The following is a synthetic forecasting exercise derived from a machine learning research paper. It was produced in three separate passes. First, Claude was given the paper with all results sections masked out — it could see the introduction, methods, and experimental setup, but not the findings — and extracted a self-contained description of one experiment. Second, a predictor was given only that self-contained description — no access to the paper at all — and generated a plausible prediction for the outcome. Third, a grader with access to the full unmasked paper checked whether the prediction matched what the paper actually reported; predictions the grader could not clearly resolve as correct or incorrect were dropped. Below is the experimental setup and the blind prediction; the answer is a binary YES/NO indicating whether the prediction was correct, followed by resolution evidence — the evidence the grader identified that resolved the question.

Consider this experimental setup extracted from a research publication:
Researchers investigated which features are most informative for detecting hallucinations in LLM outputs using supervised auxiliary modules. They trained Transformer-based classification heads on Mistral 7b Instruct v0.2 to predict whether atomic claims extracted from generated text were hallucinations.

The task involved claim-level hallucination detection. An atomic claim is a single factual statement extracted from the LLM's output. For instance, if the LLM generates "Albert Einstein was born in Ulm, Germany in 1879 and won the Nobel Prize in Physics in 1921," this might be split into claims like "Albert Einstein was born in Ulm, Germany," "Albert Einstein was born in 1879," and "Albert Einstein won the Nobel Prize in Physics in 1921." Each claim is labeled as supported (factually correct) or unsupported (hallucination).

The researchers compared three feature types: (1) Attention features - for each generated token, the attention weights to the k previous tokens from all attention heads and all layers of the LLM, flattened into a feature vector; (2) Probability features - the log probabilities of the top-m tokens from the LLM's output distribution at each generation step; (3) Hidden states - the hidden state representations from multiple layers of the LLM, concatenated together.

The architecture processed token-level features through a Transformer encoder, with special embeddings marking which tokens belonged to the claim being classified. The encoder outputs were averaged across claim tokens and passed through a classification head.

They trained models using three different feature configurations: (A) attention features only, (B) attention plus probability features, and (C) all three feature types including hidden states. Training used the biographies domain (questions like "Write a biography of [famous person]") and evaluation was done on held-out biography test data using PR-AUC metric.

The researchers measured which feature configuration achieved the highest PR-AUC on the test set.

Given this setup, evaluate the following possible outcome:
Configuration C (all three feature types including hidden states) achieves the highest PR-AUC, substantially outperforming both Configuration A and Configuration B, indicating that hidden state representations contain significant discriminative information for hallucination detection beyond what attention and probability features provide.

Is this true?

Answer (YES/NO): NO